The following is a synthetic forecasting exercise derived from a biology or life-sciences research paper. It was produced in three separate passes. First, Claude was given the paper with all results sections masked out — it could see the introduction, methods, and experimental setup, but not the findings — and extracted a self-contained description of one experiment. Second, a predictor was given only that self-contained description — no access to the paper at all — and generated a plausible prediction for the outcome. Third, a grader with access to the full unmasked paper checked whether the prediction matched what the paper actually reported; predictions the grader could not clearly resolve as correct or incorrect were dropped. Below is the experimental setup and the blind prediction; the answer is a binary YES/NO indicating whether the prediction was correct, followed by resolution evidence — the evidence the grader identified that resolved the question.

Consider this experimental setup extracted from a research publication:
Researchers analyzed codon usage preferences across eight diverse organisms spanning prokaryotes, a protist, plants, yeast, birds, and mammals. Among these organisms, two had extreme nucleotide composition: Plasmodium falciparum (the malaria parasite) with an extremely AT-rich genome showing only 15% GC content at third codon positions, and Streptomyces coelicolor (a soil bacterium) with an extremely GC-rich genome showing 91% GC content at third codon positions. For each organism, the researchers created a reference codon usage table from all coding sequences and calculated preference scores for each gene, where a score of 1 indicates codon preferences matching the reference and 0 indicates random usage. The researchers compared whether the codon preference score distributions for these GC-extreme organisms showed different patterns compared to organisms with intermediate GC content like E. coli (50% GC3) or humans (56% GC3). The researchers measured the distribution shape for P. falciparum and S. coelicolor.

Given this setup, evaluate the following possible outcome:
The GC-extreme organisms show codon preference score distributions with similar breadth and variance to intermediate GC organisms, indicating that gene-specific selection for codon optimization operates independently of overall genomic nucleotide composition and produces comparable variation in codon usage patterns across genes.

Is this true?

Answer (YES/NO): NO